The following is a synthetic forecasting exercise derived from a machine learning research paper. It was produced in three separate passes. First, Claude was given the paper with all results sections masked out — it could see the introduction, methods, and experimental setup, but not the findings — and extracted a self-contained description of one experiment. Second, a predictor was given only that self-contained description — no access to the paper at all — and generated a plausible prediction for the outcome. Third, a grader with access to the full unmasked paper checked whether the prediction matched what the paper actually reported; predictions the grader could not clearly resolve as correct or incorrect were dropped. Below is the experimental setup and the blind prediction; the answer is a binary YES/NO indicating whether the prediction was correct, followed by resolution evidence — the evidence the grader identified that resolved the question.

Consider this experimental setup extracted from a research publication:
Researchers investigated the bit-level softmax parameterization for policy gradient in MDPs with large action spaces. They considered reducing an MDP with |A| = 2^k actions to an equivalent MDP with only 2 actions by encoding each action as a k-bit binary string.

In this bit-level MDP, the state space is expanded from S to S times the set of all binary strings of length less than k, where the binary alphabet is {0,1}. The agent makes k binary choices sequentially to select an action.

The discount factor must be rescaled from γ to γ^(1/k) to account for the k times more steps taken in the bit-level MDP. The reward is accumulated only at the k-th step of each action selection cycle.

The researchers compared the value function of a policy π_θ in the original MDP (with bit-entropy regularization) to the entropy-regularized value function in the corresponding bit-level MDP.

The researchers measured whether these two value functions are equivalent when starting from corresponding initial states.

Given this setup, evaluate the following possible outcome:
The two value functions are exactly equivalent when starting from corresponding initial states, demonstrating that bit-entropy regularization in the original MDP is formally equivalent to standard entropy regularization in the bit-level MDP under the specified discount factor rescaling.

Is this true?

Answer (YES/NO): YES